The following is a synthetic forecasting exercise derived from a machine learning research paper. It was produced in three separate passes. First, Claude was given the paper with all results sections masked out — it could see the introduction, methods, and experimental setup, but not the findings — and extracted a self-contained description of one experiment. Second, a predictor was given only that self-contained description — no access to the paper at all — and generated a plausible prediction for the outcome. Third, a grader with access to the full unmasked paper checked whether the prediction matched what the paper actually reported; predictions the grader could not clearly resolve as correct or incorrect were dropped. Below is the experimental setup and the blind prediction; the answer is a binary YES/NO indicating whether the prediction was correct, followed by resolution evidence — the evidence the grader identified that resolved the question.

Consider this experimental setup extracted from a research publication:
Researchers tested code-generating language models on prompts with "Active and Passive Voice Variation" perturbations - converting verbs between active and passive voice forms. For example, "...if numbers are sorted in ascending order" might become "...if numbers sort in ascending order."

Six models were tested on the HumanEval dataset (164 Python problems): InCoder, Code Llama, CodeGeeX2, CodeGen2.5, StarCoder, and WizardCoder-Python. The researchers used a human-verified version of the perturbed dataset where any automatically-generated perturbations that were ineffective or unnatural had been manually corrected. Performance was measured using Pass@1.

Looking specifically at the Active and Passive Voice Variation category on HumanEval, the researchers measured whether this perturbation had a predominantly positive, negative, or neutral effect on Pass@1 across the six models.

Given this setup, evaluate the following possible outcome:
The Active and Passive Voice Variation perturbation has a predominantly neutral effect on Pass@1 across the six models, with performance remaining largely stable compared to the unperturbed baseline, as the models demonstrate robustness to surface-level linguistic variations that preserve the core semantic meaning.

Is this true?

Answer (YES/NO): YES